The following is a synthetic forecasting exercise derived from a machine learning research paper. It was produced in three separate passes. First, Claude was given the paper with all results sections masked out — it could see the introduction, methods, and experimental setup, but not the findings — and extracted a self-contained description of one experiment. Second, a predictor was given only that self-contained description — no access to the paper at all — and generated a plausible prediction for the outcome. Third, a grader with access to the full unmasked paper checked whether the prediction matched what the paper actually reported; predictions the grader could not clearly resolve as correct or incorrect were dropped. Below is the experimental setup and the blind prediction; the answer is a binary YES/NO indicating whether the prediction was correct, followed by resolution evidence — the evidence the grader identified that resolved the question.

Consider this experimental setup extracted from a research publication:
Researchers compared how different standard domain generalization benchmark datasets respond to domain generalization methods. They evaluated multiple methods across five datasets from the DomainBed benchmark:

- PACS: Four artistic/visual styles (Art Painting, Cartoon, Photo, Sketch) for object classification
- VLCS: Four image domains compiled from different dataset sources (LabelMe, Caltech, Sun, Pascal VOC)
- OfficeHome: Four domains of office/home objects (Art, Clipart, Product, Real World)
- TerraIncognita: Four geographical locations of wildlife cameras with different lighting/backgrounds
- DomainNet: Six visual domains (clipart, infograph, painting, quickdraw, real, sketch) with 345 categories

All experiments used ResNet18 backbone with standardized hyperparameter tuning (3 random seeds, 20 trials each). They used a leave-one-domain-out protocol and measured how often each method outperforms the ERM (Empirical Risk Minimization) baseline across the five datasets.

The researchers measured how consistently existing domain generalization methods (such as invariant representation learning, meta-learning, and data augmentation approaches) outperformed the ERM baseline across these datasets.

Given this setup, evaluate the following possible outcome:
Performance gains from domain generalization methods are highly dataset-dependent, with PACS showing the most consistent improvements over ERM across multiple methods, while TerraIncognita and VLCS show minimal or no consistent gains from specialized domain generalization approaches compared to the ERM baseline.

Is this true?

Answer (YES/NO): NO